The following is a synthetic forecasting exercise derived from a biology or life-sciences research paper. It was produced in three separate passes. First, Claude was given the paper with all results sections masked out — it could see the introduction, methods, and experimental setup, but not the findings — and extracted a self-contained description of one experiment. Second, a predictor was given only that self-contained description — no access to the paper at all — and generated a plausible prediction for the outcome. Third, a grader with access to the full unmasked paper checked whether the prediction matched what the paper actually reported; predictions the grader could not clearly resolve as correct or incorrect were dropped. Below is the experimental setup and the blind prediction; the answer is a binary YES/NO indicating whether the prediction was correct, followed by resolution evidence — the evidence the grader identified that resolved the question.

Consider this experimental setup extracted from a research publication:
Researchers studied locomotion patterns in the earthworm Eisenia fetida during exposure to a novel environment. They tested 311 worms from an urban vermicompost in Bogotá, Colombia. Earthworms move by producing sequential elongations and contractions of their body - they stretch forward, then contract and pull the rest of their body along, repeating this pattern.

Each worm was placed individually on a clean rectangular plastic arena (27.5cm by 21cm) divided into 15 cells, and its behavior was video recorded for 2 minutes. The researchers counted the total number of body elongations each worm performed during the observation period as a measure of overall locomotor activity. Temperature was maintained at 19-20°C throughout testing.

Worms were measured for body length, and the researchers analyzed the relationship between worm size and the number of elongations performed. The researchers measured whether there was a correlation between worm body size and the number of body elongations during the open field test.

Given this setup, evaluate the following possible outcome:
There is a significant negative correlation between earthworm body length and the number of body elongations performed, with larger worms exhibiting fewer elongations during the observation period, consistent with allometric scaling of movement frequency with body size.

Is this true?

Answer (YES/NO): NO